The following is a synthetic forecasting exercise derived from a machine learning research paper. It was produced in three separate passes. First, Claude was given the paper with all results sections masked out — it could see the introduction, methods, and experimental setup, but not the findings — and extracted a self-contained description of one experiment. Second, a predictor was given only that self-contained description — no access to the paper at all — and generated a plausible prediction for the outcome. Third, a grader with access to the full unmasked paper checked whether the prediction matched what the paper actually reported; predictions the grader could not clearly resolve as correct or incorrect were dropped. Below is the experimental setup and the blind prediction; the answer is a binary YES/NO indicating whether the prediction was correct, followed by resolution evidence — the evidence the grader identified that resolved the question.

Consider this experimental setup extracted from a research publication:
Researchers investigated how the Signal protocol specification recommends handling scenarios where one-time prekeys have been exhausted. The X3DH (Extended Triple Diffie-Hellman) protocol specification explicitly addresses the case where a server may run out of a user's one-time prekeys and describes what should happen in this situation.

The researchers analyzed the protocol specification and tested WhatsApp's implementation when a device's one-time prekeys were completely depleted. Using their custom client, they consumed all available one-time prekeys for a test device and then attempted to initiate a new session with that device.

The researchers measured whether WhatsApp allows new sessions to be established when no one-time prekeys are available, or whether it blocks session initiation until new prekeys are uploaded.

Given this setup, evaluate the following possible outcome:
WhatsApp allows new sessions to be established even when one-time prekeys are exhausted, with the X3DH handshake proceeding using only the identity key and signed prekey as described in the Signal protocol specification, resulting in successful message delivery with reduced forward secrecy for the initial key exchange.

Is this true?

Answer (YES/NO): YES